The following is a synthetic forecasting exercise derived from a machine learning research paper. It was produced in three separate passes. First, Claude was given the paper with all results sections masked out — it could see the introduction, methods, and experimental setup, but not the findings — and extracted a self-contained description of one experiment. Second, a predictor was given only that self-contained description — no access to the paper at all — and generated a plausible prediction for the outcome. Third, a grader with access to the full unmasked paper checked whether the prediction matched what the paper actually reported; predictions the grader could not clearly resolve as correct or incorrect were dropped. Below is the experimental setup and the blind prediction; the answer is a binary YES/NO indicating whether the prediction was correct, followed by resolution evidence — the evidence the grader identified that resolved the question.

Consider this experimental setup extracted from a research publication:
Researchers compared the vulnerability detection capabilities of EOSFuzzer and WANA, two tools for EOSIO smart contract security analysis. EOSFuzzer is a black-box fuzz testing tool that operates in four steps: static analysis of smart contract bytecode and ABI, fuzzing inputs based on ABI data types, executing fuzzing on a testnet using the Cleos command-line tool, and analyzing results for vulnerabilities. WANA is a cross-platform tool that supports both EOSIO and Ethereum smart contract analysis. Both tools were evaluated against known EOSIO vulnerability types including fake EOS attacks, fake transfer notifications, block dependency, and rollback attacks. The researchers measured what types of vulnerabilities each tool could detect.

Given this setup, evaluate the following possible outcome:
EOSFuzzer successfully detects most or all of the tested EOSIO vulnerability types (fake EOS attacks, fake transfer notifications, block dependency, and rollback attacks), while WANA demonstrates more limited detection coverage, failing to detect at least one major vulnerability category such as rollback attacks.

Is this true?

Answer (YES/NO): NO